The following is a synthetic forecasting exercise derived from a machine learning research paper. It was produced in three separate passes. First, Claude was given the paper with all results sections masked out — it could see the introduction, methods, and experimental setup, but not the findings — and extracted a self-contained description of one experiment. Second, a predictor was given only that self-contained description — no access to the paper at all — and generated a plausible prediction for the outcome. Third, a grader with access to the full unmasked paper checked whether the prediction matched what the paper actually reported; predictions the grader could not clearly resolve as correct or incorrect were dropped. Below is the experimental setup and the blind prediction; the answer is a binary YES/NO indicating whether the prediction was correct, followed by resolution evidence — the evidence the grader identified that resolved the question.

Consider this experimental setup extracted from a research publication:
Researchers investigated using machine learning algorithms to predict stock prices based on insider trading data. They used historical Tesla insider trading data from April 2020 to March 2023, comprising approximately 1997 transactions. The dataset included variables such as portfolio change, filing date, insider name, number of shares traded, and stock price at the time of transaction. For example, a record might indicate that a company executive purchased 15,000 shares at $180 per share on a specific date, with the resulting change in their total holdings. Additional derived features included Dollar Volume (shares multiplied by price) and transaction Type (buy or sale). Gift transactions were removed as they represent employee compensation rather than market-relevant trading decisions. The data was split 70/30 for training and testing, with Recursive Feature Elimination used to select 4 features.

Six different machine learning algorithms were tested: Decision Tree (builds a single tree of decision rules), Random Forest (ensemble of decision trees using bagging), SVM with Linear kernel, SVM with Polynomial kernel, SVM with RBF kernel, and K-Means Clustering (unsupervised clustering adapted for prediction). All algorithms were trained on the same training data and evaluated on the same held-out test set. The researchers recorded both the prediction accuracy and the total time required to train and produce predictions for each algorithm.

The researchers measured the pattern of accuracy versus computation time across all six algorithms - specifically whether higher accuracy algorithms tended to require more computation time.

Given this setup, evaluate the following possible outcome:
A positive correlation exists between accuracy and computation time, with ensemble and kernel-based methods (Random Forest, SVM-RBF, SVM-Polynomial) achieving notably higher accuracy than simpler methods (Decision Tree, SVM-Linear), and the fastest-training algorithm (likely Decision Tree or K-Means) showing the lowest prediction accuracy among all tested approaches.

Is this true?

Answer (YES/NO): YES